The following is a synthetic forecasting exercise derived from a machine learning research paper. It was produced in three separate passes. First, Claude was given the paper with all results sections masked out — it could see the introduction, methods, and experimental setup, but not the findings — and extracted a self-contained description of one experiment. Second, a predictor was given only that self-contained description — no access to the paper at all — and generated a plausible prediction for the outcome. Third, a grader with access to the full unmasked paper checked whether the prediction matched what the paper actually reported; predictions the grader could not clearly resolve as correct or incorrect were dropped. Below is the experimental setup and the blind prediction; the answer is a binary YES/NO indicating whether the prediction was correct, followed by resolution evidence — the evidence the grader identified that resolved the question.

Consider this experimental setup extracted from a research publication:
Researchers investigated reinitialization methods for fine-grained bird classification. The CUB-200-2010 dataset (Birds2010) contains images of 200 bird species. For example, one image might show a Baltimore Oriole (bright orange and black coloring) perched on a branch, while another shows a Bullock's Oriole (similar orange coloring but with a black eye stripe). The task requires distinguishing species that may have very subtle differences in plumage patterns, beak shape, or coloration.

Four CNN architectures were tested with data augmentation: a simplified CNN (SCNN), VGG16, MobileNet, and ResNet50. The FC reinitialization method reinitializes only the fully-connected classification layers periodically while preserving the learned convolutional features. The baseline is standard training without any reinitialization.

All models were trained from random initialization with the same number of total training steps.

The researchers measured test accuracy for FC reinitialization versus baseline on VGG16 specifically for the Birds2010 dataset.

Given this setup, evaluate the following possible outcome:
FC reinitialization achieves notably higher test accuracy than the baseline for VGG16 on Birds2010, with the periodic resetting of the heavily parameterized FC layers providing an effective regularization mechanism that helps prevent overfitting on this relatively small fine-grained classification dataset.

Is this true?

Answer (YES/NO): YES